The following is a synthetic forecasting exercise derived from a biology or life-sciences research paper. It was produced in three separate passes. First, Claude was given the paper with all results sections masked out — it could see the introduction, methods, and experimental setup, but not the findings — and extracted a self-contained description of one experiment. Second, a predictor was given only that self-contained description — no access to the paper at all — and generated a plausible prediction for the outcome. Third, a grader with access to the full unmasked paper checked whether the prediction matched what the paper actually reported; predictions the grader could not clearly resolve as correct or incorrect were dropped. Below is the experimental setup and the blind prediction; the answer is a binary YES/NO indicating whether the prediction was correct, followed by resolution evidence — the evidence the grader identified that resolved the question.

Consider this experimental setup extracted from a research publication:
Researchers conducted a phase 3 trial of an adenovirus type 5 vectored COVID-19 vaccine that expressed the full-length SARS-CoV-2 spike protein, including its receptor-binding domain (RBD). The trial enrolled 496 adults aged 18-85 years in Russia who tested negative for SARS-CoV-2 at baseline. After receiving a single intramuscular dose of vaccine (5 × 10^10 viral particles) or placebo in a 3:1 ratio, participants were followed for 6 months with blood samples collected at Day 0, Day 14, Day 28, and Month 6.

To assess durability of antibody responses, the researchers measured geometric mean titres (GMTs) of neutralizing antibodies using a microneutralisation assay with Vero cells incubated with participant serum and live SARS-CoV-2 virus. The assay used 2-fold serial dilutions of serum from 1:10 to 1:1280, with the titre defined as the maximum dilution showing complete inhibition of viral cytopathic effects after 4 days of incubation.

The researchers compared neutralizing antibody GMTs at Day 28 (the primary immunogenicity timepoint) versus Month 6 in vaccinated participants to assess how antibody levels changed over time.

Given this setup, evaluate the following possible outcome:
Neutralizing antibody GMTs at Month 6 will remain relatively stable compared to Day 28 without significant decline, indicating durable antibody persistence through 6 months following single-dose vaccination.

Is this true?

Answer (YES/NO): YES